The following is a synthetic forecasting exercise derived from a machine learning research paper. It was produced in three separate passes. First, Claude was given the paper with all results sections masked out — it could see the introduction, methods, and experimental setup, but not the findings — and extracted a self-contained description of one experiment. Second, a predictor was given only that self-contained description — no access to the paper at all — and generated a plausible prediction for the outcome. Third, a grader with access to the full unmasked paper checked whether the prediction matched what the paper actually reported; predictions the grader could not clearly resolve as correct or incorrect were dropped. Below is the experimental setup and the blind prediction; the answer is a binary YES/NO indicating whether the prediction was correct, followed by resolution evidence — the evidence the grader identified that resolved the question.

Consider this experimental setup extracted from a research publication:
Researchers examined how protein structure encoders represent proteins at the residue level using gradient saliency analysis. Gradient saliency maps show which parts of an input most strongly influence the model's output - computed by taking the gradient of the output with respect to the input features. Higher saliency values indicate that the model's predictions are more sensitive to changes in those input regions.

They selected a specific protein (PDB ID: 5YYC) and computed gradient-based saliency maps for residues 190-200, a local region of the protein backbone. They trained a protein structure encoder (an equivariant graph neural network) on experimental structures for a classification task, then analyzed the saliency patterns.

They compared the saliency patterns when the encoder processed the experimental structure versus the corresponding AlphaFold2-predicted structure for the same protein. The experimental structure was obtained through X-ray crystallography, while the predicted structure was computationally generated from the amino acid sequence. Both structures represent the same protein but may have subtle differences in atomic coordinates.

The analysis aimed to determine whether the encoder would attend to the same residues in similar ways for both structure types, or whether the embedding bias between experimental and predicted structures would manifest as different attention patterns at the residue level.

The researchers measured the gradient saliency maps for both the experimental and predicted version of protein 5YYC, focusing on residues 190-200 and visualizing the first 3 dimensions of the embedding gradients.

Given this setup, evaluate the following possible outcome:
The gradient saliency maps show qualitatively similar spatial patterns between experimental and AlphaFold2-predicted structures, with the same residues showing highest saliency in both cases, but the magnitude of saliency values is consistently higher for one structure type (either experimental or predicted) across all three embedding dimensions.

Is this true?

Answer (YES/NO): NO